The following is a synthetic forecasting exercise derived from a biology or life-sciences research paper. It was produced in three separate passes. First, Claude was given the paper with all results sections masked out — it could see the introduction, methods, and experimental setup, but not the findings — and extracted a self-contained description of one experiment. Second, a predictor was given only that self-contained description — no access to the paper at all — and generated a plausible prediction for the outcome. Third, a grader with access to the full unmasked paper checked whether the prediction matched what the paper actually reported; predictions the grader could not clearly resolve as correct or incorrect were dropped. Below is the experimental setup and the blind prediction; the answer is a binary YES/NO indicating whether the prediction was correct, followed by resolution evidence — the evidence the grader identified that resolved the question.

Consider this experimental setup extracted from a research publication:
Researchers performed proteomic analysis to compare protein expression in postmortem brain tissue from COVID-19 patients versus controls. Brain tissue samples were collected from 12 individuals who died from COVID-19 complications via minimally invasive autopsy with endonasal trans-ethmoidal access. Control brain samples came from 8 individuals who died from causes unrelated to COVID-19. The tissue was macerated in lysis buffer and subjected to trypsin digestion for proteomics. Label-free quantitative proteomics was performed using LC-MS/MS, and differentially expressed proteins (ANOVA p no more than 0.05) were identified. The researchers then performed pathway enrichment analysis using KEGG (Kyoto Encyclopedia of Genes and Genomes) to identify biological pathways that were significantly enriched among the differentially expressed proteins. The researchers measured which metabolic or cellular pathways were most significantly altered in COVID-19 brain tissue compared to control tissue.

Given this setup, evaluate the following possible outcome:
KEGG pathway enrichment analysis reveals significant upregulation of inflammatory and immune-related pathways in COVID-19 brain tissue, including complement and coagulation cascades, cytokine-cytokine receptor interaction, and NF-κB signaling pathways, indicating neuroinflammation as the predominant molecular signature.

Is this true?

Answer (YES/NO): NO